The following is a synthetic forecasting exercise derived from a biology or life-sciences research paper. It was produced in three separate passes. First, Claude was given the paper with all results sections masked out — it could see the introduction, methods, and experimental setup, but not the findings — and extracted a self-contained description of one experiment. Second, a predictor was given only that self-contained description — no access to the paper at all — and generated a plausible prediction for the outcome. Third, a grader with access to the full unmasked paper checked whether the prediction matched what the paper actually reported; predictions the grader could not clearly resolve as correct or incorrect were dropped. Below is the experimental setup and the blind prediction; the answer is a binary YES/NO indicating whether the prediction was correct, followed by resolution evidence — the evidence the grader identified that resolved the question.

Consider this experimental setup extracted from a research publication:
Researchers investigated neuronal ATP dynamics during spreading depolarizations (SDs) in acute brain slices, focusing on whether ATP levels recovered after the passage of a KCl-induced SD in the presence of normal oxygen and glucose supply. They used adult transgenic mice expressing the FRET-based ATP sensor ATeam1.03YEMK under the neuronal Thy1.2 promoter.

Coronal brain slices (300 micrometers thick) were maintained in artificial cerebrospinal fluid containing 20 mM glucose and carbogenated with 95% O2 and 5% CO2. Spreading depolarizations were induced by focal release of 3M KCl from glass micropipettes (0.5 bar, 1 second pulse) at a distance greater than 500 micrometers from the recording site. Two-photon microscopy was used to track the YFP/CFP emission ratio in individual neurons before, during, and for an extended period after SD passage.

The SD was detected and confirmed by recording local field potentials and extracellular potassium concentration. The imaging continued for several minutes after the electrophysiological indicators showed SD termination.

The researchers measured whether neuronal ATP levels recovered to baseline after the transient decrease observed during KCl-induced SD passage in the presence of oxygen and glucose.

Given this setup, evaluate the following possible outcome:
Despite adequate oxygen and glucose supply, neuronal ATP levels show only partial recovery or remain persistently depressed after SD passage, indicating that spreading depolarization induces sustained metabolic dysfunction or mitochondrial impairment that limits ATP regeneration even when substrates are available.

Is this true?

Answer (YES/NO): NO